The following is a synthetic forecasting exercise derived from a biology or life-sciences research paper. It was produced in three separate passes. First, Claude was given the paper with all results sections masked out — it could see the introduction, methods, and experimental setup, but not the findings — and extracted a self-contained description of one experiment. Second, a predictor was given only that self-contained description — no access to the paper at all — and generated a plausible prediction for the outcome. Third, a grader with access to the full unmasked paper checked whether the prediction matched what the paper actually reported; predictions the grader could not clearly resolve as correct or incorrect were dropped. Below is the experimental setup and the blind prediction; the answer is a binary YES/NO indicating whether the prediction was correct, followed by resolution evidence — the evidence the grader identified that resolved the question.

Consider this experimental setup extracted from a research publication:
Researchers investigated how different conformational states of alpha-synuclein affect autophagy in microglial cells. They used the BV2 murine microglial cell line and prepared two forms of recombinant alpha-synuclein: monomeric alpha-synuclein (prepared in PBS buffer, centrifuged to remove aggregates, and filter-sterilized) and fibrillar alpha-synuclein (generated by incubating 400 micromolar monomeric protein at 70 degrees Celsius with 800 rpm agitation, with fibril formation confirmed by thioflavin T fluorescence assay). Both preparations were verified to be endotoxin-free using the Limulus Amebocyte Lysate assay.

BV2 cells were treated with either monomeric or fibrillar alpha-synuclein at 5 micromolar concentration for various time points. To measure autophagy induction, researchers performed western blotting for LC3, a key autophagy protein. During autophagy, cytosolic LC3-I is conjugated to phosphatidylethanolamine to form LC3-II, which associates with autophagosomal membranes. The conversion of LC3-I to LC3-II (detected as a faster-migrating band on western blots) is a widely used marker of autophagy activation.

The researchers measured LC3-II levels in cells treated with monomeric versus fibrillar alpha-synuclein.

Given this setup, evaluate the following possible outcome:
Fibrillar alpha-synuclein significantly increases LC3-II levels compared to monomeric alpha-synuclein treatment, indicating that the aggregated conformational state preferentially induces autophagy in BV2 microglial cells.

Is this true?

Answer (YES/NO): YES